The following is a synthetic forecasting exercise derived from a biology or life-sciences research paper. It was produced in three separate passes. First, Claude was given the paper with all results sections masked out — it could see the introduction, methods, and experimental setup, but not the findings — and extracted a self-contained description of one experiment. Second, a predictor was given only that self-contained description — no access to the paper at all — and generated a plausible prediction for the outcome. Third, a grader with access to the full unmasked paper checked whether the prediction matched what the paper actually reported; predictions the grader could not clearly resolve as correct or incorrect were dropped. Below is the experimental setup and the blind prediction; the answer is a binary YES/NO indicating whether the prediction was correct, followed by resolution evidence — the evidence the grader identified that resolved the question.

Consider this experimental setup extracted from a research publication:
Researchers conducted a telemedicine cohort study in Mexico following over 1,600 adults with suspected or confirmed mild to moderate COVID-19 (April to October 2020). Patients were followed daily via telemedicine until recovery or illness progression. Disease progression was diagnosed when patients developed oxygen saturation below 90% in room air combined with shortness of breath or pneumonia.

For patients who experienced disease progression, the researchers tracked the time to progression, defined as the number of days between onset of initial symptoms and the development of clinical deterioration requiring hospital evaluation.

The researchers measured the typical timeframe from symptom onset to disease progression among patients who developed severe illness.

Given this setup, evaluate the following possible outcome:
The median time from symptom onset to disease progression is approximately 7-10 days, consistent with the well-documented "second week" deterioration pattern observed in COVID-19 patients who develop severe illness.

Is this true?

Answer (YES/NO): YES